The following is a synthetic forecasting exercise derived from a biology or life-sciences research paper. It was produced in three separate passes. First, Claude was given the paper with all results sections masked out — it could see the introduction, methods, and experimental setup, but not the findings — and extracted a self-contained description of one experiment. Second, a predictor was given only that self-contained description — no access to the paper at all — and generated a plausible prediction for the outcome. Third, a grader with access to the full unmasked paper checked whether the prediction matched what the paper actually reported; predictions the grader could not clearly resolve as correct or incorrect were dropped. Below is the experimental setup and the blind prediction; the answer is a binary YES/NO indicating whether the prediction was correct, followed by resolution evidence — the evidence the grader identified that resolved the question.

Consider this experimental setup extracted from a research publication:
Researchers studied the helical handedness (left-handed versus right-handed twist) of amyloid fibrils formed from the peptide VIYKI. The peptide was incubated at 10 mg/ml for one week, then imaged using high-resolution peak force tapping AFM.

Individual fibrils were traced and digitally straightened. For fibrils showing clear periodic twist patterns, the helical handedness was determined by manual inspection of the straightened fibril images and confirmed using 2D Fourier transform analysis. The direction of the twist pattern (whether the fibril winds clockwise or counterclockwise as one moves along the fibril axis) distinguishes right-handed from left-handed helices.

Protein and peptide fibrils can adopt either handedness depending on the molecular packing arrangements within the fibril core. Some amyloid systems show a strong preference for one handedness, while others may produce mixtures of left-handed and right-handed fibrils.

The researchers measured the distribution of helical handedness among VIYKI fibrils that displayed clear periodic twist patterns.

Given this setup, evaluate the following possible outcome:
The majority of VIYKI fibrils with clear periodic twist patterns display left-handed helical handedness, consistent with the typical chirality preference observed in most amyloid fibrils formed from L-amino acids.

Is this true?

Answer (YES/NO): YES